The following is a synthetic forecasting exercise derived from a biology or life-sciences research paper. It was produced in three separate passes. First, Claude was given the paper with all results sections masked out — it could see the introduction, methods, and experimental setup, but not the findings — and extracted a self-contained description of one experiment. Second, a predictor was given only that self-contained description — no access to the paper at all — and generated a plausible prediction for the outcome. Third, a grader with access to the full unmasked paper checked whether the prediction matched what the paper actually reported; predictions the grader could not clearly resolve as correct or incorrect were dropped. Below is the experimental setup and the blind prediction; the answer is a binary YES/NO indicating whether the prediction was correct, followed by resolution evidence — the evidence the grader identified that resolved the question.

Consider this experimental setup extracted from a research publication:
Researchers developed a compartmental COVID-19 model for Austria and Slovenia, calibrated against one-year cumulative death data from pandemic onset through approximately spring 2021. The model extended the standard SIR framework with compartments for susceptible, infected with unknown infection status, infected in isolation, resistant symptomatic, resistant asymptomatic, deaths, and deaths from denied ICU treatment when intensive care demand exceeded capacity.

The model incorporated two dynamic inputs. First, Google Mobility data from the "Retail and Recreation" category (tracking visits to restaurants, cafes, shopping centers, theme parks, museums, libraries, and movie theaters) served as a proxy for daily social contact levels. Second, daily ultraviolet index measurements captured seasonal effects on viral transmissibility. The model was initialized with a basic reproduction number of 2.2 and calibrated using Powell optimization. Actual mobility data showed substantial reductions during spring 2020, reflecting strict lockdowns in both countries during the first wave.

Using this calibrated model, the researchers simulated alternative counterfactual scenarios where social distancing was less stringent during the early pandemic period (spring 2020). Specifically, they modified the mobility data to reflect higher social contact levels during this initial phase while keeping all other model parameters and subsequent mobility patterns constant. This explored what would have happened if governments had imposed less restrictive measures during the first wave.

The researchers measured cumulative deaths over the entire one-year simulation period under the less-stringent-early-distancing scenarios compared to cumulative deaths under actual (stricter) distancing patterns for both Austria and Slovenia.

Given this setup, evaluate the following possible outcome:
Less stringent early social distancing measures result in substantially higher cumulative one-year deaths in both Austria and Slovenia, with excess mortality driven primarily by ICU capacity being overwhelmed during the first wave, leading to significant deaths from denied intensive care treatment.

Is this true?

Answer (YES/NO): NO